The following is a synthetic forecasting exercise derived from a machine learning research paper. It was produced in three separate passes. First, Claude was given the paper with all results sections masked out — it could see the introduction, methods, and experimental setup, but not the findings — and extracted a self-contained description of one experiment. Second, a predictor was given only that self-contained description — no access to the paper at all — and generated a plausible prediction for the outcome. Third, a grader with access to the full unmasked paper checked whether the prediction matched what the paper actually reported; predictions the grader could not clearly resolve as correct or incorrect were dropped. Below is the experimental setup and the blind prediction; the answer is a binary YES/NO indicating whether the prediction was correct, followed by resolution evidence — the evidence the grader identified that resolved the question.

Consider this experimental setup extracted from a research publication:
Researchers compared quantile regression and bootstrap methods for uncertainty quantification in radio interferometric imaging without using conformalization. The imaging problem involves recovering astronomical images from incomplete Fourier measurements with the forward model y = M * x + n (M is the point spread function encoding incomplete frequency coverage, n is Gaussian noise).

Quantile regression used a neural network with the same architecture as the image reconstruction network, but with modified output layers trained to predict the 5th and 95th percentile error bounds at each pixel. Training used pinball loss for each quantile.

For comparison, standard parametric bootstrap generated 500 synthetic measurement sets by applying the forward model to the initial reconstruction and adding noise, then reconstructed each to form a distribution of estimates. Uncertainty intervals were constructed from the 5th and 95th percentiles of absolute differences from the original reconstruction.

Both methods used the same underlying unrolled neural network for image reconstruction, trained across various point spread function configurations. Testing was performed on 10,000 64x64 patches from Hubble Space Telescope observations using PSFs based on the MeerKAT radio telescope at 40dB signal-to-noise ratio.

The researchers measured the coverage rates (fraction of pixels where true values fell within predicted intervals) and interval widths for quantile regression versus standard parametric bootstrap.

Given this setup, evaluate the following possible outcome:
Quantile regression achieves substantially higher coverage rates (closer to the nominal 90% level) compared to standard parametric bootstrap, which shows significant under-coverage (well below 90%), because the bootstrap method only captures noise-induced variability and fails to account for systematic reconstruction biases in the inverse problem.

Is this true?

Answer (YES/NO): NO